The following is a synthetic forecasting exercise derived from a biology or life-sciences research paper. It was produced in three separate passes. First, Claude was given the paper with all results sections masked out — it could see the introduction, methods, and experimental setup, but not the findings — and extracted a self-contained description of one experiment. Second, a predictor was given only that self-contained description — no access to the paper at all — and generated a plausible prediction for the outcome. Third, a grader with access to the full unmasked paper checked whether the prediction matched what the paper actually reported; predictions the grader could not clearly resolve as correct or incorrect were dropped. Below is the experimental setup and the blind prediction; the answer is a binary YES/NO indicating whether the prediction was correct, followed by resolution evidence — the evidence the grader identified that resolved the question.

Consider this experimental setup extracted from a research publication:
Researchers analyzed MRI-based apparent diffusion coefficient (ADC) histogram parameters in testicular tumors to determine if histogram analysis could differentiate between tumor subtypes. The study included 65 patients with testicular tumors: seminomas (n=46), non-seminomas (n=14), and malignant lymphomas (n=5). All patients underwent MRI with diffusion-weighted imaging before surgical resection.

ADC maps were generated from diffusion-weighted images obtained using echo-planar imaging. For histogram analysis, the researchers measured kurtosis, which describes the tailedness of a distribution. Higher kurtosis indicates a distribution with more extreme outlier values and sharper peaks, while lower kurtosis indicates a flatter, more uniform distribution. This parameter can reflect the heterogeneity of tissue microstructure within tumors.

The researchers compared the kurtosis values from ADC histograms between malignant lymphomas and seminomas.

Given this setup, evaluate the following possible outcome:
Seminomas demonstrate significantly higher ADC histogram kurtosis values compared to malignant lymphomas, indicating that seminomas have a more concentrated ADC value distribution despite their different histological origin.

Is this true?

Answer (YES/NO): NO